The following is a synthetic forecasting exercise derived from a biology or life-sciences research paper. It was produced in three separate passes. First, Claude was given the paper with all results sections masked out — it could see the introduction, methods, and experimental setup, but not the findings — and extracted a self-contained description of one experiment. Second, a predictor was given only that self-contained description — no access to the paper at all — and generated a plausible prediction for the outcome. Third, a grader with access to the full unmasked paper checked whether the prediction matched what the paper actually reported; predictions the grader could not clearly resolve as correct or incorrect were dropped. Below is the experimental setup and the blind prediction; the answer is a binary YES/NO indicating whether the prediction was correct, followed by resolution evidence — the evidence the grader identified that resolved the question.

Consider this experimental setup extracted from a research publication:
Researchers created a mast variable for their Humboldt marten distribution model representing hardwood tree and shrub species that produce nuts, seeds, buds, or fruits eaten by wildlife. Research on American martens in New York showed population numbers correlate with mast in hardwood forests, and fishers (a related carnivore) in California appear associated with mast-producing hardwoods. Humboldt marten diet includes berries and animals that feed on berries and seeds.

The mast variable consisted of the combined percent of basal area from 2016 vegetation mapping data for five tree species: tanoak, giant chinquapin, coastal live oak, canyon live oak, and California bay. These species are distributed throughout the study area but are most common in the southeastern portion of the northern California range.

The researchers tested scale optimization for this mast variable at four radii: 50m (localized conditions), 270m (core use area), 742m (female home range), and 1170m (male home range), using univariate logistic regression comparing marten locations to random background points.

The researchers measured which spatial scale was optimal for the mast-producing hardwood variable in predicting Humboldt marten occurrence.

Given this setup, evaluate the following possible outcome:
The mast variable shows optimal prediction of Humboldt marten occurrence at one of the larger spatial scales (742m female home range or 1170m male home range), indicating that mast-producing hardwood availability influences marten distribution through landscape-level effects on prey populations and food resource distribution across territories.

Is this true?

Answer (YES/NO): YES